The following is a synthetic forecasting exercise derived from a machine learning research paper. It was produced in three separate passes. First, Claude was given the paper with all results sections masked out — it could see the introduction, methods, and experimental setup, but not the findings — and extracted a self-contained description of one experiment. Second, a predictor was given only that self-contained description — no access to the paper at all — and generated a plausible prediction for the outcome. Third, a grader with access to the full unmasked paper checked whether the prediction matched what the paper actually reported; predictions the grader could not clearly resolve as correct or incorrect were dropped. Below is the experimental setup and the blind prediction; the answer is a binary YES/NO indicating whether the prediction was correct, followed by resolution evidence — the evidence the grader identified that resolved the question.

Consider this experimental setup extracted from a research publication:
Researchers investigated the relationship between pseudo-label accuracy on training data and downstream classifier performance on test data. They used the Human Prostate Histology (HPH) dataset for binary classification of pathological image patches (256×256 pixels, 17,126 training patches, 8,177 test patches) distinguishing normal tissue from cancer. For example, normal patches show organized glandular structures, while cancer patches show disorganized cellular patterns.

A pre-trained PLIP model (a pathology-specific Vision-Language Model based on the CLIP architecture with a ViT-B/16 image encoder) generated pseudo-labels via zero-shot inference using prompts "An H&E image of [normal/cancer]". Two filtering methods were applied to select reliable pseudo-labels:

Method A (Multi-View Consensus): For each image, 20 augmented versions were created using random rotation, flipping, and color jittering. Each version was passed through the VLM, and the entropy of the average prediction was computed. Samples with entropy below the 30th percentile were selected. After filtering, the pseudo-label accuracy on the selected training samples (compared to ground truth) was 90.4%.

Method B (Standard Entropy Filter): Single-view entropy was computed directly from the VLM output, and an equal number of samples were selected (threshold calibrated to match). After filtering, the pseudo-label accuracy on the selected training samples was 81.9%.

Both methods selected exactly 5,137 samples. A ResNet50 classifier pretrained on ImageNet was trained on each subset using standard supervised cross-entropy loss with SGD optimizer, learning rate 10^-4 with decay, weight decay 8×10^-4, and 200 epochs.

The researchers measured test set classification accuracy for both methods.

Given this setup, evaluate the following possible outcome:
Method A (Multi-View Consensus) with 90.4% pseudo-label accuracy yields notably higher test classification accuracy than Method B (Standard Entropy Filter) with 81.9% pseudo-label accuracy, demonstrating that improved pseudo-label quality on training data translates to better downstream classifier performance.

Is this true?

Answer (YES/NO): YES